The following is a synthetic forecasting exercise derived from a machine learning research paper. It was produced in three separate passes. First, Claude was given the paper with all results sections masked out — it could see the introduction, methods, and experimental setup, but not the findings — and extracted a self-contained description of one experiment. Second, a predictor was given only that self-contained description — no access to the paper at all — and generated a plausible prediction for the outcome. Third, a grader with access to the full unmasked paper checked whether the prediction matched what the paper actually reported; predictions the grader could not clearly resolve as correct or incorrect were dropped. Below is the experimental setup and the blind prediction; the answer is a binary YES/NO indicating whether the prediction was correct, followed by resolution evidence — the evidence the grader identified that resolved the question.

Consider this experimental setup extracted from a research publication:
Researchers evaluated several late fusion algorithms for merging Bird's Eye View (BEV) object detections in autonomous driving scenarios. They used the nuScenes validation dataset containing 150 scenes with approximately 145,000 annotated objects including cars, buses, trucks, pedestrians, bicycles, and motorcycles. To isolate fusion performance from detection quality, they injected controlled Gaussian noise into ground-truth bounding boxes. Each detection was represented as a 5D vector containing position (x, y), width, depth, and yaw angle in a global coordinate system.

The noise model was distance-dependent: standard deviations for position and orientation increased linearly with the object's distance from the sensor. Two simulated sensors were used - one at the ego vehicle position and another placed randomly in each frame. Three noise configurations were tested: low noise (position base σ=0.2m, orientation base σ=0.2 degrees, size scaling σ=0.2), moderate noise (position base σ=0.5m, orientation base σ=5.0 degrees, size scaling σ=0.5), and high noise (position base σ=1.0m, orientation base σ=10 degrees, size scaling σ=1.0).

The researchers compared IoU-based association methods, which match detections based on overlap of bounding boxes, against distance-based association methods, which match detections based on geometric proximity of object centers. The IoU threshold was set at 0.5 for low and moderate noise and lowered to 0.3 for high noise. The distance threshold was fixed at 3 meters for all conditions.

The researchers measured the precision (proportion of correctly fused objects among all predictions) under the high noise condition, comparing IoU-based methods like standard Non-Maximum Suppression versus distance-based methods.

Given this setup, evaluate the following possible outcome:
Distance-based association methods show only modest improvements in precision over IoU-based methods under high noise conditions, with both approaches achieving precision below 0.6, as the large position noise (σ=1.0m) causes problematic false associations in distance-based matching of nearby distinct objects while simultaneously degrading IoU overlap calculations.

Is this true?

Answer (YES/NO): NO